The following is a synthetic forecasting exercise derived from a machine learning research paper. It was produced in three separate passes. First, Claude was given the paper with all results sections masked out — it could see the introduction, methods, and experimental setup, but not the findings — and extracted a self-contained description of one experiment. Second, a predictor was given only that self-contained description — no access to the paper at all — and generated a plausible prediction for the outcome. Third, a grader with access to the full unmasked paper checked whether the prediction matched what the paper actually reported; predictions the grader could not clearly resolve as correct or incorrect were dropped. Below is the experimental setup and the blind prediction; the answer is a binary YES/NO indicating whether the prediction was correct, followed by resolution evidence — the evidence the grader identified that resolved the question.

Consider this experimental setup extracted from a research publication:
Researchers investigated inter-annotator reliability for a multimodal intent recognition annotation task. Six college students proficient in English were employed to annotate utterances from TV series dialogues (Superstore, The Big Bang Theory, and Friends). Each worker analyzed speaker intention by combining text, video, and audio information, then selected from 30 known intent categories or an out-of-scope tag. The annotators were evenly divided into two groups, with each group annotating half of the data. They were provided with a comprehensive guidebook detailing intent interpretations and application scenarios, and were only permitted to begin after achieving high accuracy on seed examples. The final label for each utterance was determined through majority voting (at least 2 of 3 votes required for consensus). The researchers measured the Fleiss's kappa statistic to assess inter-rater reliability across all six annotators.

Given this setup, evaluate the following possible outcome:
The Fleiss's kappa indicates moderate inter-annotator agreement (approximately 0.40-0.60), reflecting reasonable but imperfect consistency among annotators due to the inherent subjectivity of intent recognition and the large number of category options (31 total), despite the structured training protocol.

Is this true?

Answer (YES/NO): NO